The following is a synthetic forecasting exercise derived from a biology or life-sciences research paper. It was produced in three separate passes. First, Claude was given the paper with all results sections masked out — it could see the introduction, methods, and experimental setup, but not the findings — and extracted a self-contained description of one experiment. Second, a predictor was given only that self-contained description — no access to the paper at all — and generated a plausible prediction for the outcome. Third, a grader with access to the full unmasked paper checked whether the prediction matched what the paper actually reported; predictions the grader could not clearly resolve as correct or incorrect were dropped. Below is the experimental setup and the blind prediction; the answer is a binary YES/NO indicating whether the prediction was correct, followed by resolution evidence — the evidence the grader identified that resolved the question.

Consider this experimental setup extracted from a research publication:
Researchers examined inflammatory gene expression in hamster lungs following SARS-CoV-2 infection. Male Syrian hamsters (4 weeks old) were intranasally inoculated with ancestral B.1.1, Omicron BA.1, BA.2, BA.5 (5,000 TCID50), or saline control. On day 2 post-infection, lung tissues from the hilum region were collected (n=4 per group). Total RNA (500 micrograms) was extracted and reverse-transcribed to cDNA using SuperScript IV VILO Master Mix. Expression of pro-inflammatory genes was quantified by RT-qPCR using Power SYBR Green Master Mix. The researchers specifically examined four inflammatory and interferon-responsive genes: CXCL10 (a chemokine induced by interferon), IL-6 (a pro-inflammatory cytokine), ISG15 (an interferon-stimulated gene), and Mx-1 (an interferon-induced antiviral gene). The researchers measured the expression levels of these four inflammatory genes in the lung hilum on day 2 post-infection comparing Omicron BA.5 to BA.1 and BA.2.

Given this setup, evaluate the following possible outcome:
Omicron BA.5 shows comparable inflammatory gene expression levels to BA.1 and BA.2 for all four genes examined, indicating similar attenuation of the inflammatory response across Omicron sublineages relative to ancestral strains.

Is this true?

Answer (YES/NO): NO